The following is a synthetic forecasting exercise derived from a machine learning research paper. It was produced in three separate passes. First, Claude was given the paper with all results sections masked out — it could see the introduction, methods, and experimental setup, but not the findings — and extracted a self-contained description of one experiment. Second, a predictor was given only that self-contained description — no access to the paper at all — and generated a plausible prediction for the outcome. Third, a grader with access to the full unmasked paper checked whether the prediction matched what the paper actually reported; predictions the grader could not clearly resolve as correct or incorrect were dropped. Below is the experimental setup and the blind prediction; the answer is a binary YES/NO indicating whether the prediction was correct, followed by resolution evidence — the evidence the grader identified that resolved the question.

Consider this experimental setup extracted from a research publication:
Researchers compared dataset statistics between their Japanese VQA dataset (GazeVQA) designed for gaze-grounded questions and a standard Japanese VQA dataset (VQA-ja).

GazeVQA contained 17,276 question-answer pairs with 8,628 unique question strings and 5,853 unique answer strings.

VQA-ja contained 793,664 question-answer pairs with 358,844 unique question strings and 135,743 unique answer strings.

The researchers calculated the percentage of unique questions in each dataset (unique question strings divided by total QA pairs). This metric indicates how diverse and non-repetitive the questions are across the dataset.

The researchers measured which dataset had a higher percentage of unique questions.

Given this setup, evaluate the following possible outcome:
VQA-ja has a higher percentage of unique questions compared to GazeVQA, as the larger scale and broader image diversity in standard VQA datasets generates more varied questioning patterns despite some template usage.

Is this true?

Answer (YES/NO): NO